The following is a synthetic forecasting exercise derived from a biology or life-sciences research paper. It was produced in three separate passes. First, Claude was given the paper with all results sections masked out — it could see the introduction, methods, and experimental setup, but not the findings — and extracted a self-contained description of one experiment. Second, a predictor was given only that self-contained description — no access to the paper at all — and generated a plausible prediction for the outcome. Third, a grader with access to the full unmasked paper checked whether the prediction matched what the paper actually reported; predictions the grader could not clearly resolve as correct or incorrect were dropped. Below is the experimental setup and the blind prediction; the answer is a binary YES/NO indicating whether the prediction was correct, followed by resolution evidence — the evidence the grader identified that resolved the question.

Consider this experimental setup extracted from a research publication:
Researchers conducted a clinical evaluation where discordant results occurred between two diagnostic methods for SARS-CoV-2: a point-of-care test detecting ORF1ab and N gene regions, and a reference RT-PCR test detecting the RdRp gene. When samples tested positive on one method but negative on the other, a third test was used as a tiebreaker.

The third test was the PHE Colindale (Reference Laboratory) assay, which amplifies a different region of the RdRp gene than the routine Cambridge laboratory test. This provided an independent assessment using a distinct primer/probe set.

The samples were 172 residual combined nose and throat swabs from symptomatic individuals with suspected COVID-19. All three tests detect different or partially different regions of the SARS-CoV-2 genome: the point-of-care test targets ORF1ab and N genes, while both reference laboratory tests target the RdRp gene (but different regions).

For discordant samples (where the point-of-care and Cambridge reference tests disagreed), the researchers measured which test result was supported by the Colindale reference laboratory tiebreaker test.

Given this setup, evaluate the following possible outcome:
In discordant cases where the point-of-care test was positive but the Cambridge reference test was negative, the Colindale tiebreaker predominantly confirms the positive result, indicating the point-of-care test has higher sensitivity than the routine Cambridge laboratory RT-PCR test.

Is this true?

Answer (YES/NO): YES